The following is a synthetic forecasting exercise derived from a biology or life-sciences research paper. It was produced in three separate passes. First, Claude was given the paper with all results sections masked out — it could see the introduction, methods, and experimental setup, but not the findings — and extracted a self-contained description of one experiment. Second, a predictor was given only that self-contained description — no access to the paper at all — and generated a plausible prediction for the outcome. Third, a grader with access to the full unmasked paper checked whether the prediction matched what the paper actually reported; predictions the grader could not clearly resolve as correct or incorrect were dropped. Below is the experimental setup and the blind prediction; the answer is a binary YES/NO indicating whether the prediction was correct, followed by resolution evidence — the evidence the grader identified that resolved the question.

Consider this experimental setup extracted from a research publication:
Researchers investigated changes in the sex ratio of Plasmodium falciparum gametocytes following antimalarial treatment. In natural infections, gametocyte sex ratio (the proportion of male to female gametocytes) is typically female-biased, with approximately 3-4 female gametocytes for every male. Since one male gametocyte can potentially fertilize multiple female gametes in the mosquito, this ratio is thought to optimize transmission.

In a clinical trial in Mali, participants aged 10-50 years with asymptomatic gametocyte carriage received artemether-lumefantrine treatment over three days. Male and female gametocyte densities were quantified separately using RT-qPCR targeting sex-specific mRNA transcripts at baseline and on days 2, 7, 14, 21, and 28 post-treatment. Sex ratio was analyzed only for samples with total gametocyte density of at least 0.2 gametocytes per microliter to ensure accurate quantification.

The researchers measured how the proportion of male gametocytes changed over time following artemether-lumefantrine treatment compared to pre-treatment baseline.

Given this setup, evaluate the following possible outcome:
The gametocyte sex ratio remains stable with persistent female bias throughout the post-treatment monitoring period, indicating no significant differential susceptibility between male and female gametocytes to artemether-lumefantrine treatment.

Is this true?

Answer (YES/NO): NO